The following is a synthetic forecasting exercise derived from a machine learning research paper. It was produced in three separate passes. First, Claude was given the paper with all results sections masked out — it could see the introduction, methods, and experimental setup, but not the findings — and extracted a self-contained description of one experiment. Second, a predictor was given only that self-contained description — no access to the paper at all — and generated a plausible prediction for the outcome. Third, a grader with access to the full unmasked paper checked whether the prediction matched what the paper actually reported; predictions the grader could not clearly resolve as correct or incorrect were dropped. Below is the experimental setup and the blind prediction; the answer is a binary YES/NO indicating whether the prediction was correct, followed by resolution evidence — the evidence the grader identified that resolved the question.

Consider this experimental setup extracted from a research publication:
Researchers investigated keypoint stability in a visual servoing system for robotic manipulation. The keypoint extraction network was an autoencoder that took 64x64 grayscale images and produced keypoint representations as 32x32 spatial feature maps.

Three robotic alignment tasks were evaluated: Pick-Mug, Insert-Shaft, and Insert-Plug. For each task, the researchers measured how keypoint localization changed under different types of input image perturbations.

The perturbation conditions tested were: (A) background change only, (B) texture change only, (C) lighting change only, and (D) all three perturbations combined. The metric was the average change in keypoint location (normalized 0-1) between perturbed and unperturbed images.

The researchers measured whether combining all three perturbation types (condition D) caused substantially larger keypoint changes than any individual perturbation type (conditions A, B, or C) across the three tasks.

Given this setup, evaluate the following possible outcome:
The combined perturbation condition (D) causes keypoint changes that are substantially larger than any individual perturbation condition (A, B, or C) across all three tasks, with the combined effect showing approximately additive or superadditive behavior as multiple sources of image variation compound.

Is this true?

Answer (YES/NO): NO